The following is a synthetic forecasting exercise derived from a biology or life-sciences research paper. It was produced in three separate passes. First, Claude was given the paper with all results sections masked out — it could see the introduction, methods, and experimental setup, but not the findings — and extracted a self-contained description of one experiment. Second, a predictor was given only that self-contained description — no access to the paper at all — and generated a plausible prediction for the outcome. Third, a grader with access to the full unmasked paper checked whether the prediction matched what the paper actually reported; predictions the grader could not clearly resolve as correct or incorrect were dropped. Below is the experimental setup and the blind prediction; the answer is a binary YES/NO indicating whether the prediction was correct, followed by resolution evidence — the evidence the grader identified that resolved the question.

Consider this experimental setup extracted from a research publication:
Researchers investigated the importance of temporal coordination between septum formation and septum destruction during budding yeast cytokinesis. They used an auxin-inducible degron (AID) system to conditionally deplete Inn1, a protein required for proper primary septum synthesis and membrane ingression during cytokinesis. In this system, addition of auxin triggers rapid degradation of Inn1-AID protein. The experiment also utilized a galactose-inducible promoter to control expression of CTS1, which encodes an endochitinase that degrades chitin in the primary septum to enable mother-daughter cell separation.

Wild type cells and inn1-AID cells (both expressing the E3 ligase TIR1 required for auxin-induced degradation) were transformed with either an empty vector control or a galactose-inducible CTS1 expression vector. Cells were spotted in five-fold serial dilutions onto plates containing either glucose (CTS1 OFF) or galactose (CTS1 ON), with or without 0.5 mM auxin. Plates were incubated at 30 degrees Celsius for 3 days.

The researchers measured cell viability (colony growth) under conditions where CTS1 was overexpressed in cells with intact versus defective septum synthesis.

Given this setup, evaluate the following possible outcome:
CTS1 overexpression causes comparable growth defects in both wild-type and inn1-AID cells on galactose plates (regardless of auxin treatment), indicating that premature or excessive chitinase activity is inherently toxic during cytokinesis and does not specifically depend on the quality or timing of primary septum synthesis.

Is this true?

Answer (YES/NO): NO